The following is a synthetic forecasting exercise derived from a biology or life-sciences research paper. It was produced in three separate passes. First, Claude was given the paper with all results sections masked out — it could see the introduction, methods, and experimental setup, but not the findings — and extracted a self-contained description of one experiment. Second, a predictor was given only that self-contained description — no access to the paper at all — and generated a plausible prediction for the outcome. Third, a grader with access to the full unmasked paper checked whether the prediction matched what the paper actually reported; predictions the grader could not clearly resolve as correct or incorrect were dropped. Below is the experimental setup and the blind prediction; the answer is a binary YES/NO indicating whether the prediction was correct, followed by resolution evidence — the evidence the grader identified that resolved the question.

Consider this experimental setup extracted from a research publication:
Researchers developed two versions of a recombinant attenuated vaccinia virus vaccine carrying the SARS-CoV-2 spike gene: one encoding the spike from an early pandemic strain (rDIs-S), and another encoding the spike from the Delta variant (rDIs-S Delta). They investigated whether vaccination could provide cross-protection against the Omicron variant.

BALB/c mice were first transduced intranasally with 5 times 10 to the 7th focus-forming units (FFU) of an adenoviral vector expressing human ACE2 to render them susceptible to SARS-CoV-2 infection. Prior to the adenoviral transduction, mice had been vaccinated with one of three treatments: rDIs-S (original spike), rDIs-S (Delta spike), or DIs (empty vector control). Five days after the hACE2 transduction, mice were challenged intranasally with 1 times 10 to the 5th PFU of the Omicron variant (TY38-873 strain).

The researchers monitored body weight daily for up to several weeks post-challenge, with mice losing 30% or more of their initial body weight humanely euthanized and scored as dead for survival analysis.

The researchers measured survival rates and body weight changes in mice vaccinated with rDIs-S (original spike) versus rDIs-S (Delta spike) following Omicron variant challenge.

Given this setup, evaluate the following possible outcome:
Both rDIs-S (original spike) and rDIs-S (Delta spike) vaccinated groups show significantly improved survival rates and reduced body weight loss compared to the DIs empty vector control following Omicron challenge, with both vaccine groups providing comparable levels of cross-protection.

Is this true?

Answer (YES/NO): NO